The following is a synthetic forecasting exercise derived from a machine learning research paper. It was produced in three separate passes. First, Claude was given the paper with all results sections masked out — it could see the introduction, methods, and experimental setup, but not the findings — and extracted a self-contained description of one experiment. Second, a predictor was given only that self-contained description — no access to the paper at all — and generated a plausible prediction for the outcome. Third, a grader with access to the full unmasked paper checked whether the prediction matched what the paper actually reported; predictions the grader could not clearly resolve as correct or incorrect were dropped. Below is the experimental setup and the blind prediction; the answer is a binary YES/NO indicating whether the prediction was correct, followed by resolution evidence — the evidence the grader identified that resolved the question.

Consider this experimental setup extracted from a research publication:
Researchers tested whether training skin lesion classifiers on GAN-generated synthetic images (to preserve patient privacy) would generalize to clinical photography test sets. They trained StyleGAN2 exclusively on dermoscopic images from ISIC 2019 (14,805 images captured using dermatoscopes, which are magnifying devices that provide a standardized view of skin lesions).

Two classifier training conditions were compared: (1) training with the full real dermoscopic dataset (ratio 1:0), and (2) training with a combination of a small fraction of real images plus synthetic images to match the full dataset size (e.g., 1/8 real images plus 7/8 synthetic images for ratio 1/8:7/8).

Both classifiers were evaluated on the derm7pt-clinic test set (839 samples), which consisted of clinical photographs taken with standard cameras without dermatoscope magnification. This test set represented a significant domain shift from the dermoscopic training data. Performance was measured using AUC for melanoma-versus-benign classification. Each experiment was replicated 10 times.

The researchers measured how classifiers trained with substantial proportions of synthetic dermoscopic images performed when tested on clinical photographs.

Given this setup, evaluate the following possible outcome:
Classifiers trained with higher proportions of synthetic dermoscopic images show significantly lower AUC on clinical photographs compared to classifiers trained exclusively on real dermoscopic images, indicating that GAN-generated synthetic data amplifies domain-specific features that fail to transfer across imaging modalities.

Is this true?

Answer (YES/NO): NO